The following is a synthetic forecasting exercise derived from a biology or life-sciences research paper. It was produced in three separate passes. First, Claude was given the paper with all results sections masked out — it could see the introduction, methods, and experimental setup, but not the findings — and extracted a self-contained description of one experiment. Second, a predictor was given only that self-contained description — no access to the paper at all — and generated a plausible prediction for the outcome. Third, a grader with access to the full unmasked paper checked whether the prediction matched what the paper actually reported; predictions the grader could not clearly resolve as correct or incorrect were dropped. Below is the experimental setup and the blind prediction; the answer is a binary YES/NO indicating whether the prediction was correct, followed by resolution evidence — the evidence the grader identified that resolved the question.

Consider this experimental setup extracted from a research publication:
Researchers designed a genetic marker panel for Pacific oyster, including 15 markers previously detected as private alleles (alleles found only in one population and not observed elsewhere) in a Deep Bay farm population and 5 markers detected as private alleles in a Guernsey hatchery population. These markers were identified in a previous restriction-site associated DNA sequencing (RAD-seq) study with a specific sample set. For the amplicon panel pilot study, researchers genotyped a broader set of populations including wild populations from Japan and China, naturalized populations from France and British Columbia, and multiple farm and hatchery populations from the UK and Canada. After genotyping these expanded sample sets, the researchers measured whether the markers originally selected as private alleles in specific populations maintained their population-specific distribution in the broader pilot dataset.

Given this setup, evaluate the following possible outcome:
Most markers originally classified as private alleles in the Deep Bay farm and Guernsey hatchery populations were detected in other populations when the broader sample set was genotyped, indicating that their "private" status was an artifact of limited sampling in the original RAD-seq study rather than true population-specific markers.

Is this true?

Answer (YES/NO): YES